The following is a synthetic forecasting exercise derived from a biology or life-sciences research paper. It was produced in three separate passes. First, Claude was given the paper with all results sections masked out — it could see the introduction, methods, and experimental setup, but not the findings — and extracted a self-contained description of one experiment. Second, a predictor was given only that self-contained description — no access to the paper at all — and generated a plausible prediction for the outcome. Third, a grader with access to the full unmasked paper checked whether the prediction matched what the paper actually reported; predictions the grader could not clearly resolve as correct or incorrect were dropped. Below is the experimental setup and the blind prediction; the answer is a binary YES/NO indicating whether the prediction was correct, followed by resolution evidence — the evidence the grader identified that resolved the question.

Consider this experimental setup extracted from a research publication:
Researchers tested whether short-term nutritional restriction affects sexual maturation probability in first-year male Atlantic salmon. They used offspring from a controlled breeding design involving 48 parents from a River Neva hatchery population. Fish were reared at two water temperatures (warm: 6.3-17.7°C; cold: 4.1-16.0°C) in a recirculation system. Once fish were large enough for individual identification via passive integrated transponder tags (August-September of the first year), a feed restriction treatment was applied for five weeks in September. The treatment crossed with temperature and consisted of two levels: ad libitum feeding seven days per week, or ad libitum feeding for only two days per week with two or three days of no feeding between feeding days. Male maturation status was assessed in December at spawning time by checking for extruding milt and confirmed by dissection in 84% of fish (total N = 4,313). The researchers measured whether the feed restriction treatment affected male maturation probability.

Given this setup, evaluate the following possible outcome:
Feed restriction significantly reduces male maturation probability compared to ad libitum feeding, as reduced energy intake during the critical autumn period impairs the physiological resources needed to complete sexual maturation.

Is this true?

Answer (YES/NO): NO